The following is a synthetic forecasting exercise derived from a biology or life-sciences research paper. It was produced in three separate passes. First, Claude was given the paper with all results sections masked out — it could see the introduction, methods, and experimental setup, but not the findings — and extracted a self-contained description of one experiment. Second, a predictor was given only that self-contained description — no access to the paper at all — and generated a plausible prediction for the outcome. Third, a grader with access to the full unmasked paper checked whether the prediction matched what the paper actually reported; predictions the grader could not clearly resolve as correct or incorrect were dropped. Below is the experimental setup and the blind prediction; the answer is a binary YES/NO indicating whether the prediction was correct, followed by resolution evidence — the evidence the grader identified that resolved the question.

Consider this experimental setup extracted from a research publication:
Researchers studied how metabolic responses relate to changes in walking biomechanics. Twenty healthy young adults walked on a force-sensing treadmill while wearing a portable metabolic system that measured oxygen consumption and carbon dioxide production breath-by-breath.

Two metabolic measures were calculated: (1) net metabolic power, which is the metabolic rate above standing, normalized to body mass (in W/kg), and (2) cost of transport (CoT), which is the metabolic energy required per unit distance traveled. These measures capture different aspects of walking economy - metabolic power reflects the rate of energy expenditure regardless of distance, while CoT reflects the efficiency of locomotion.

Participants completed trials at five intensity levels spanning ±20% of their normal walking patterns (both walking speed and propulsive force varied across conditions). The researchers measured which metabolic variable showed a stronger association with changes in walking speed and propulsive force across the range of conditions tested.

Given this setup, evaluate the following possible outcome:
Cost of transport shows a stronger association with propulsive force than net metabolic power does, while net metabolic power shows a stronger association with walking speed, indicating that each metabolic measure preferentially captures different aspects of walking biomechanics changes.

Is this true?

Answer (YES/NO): NO